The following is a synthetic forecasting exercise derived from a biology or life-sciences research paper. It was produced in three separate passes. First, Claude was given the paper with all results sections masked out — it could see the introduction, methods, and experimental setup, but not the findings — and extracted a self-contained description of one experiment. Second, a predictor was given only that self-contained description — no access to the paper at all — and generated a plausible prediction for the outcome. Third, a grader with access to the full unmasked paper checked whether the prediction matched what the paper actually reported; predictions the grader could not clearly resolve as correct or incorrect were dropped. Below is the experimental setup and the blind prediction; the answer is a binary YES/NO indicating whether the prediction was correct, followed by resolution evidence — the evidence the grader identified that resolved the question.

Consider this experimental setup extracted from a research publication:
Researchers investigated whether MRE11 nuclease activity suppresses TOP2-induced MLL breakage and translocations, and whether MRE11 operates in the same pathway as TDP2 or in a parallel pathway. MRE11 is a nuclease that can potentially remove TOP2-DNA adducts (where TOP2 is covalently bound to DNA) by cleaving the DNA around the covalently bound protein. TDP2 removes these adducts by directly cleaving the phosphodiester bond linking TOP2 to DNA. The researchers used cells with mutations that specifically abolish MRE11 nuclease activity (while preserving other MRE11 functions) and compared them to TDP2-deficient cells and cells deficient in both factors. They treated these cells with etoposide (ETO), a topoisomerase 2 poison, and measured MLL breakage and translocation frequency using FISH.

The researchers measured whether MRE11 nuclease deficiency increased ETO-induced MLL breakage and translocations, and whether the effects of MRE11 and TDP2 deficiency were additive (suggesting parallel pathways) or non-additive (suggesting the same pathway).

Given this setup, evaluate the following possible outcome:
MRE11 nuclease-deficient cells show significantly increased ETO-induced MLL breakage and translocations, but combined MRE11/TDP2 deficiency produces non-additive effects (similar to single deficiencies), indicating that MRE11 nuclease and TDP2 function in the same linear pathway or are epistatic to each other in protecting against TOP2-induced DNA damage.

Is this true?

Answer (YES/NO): NO